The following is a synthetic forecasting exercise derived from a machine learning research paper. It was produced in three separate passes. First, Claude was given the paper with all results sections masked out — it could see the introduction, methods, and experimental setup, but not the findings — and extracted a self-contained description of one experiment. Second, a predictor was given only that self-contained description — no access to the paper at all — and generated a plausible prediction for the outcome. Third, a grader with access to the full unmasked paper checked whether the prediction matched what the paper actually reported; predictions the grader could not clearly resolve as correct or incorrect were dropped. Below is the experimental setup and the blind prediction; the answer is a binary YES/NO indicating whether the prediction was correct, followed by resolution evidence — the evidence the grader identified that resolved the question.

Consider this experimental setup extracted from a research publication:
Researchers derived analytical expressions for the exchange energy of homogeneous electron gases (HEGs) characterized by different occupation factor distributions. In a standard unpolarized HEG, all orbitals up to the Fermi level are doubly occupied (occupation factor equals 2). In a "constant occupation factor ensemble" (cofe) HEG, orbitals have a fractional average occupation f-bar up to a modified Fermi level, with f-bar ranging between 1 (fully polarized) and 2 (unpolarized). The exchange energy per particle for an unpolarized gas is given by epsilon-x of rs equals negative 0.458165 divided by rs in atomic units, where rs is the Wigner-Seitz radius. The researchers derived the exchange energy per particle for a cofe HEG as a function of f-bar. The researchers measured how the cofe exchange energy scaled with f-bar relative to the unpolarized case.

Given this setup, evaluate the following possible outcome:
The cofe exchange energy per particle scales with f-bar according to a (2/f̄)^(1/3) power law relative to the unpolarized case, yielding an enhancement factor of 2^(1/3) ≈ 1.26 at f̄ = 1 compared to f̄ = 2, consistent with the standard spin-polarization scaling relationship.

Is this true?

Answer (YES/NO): YES